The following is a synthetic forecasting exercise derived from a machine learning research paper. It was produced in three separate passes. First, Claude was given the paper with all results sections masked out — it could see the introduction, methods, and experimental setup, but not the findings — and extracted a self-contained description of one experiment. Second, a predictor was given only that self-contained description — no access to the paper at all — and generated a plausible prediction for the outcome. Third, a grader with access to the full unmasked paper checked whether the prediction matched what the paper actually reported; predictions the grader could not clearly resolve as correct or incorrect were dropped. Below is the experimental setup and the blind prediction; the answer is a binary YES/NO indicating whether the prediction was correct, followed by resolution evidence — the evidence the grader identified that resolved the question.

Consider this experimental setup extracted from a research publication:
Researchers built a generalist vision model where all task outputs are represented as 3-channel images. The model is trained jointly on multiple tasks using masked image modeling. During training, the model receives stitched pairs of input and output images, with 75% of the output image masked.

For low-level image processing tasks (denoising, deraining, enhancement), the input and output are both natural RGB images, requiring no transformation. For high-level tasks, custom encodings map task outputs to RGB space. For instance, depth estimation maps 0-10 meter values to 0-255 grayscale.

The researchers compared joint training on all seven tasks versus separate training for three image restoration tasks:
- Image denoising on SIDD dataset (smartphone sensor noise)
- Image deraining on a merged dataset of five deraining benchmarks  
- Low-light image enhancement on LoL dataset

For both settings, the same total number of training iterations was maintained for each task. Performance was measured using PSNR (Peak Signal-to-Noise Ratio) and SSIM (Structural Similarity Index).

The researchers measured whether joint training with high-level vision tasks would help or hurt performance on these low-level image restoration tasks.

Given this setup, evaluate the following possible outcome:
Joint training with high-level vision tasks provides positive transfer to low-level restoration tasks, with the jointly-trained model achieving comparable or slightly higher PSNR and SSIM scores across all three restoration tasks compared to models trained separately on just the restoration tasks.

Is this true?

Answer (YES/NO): YES